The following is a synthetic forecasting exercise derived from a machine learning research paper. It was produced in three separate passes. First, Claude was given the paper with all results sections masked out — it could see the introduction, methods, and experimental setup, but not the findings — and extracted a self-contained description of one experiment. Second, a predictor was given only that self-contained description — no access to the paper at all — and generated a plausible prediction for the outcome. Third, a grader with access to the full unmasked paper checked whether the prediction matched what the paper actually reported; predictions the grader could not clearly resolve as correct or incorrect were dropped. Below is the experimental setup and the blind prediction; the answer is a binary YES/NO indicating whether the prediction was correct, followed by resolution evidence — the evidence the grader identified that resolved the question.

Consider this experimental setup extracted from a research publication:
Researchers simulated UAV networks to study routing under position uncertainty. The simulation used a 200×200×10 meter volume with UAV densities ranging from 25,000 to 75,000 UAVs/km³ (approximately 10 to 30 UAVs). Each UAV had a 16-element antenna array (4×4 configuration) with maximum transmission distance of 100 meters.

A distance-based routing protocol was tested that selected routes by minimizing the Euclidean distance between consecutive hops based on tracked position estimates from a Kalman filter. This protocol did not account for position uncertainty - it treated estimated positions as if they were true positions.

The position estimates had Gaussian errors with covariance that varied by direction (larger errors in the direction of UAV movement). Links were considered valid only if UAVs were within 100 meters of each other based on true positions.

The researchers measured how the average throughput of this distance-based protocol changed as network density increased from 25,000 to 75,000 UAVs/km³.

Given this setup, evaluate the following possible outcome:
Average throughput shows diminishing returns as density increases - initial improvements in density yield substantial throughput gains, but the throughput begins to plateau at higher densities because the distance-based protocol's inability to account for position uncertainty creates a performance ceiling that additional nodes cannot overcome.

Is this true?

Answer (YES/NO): NO